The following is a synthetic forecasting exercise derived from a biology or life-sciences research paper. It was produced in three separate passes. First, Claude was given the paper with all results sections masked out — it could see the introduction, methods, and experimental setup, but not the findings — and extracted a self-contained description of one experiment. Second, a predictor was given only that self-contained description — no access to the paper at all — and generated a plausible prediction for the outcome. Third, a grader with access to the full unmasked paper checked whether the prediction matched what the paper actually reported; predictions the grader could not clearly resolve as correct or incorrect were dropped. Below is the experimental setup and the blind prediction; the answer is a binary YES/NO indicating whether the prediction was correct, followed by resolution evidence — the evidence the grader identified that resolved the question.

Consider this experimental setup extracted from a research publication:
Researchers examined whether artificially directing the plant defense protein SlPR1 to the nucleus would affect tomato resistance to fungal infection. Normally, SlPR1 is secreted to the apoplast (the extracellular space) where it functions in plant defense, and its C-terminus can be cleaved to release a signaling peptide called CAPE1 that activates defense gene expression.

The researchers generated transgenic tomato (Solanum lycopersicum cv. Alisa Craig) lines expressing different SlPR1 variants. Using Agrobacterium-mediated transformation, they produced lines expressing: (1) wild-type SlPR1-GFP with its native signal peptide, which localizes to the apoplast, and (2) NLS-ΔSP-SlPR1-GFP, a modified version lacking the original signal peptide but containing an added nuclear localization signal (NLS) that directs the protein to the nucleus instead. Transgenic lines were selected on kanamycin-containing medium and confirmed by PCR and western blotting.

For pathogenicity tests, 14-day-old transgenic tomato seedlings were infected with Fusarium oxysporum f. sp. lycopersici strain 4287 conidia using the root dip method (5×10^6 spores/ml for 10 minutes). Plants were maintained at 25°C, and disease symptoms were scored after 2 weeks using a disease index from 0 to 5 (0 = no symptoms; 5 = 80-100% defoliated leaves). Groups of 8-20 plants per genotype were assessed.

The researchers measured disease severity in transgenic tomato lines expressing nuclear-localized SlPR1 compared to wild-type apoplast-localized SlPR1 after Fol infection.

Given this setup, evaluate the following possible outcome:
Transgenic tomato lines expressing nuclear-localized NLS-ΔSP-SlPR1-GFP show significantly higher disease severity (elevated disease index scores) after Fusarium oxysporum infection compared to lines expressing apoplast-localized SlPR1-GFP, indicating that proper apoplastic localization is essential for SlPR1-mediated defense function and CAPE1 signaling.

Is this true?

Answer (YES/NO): YES